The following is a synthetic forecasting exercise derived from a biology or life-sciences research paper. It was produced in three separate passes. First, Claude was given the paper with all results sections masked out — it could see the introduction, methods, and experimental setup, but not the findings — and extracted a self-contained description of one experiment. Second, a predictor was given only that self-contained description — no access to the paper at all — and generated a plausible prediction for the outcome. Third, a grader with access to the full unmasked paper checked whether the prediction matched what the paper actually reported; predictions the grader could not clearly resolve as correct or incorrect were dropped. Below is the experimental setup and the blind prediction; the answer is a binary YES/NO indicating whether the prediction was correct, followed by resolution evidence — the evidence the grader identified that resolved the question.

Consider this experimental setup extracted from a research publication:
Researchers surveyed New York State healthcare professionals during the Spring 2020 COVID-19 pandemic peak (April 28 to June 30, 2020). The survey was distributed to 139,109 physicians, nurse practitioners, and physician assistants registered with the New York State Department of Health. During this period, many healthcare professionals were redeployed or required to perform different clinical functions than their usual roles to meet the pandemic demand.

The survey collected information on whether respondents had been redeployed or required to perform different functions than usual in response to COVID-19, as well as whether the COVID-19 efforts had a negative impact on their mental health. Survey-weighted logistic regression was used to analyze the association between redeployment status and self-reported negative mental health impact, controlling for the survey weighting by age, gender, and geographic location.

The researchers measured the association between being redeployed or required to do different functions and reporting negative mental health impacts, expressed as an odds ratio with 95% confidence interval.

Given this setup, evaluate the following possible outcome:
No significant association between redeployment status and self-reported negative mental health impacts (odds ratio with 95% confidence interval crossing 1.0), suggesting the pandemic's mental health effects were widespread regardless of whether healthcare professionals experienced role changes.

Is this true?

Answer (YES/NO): NO